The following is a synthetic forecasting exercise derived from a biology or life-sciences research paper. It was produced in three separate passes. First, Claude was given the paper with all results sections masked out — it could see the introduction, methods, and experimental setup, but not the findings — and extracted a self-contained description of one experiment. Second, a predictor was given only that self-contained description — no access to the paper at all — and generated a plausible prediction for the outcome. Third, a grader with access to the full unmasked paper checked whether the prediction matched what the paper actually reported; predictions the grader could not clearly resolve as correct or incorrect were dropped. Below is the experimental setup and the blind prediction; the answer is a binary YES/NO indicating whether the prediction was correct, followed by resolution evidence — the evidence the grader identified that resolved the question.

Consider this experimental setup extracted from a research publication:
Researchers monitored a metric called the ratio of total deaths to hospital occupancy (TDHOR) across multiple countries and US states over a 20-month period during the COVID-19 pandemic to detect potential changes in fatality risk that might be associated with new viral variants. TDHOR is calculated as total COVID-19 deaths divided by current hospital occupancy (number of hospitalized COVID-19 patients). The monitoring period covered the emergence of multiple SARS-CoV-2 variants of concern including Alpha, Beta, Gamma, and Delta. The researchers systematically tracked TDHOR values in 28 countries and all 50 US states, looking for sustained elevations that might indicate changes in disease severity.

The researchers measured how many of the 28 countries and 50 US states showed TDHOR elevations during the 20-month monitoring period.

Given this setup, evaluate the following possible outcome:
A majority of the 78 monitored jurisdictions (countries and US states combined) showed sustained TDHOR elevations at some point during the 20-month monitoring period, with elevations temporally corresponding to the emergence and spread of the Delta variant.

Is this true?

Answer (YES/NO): NO